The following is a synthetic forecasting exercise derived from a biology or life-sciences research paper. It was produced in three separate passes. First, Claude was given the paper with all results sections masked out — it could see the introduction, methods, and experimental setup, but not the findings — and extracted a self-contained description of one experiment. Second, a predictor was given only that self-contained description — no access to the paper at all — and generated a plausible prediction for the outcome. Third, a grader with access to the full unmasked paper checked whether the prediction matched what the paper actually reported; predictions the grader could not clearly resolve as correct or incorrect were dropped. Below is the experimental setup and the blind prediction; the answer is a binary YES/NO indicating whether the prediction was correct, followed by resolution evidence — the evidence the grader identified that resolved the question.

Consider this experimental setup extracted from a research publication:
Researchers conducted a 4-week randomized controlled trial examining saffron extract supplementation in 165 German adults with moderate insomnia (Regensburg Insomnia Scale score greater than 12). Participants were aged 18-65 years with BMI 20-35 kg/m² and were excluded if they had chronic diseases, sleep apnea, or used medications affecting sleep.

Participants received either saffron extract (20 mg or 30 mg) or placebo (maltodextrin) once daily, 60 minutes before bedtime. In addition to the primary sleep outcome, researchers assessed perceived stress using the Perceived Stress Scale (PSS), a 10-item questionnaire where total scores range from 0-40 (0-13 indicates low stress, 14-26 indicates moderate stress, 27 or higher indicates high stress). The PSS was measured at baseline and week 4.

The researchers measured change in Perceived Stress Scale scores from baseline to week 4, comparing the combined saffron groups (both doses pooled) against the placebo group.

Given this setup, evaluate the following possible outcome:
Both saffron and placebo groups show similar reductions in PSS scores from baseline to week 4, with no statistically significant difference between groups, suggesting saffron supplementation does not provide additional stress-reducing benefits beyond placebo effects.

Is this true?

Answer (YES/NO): NO